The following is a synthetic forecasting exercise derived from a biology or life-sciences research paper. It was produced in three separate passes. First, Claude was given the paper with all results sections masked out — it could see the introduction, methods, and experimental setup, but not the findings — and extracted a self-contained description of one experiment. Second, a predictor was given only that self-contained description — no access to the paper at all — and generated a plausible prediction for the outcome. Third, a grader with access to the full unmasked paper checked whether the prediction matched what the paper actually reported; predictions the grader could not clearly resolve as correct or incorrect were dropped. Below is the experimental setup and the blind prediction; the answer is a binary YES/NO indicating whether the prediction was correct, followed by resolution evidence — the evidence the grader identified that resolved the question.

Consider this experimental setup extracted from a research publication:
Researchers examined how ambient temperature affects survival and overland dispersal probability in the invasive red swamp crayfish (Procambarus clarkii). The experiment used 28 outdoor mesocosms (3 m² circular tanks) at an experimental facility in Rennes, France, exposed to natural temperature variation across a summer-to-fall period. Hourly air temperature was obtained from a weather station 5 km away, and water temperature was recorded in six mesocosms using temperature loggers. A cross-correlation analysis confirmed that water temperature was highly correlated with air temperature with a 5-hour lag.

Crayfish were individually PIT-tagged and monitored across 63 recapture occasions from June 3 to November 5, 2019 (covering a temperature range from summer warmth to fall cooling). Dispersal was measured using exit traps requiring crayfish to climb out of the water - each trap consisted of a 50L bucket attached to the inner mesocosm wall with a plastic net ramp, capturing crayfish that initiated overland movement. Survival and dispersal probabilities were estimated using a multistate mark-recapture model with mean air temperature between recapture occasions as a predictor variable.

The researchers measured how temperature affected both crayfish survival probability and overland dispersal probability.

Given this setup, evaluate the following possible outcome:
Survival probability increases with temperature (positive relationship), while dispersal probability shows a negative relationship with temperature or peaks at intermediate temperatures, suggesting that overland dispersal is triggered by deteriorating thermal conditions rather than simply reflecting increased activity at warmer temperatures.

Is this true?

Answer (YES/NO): NO